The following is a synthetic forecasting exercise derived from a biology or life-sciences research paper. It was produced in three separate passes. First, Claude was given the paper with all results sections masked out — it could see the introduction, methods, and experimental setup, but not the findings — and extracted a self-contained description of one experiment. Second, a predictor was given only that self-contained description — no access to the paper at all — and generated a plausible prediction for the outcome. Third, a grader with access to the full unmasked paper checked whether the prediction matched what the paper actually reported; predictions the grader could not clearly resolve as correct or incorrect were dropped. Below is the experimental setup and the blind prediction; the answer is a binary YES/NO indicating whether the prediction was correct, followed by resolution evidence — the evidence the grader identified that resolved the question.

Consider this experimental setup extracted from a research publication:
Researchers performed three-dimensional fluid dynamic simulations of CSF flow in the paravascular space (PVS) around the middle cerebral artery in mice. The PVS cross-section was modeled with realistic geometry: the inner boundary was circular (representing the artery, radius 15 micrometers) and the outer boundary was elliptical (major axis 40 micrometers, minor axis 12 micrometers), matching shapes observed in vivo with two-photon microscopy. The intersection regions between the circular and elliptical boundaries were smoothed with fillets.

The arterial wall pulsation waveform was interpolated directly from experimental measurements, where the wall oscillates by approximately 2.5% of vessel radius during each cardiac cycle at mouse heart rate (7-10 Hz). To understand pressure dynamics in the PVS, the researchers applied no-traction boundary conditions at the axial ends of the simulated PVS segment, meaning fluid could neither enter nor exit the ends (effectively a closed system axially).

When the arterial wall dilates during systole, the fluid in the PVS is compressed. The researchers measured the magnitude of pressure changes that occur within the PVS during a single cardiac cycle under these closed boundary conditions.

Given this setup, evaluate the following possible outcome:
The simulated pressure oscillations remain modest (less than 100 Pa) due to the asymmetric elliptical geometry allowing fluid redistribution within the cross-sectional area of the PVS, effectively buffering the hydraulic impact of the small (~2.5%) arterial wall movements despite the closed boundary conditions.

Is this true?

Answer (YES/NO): NO